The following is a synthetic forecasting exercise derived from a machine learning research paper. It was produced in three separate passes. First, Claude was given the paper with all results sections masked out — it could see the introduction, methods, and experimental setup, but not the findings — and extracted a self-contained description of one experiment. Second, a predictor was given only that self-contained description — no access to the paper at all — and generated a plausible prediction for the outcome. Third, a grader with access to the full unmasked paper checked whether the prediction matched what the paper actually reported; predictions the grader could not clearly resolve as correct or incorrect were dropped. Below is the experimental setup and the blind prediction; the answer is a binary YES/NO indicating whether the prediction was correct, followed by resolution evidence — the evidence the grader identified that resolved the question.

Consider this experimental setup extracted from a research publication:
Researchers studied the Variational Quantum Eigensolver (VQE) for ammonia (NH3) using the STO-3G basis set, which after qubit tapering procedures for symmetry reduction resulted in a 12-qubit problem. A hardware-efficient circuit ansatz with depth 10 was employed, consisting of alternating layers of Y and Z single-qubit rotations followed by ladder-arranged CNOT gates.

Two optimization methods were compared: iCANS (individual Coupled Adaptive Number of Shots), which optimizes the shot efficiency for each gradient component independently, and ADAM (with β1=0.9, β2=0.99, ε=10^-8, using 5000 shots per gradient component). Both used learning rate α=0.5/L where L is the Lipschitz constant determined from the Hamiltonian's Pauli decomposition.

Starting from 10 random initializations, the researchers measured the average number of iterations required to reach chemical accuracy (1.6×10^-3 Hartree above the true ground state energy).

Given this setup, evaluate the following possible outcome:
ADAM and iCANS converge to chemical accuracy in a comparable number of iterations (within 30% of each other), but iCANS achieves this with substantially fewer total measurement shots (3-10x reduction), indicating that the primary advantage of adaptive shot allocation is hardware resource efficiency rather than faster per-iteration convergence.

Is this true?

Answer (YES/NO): NO